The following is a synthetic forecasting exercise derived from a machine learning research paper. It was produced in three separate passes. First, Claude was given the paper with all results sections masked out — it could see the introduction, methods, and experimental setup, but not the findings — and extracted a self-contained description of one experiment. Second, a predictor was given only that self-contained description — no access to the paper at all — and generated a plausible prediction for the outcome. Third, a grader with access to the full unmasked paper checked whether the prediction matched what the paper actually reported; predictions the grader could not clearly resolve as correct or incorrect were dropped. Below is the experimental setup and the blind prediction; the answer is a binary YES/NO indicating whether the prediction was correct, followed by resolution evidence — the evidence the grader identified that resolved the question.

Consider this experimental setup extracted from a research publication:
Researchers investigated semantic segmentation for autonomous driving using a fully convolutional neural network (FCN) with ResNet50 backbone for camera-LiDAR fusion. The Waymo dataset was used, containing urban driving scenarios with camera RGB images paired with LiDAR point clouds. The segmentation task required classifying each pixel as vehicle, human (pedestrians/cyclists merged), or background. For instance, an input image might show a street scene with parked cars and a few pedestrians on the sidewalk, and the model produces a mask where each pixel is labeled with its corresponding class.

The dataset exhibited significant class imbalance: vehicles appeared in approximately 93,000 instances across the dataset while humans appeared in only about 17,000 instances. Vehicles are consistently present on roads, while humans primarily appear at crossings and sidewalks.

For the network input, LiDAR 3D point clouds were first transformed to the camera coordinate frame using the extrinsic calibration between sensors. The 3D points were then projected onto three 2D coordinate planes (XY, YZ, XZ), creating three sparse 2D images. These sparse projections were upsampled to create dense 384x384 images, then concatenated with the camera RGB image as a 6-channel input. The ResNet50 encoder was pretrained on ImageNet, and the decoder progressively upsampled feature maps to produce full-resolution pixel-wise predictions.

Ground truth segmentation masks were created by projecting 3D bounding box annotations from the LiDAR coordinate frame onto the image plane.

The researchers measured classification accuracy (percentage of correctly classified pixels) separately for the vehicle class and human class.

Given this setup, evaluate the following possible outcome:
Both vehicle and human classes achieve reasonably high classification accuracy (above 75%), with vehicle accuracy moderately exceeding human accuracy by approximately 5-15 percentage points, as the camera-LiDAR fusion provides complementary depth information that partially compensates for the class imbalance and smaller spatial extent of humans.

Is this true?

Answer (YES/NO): NO